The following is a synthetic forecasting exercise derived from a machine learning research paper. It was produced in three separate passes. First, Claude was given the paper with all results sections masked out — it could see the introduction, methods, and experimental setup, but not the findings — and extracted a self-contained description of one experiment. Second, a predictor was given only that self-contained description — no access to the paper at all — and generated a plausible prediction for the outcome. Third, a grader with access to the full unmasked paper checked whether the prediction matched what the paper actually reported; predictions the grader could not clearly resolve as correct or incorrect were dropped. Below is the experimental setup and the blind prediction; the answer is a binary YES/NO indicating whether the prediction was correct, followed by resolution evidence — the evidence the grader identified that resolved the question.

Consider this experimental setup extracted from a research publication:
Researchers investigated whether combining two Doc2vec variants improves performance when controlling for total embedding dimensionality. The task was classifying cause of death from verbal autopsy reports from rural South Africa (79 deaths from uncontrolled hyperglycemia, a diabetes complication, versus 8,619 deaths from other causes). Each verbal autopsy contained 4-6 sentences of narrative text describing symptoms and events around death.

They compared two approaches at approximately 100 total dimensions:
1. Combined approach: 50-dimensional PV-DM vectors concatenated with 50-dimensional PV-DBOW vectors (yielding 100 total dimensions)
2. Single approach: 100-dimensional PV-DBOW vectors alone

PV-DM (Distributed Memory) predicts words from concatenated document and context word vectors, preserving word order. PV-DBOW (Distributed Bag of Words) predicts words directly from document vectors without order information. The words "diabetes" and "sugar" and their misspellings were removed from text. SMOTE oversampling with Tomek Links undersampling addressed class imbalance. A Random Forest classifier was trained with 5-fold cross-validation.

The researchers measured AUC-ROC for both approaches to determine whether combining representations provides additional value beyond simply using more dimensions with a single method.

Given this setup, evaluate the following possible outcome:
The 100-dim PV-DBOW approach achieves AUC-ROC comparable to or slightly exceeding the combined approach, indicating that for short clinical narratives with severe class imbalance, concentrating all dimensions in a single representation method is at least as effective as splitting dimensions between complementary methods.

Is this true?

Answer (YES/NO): NO